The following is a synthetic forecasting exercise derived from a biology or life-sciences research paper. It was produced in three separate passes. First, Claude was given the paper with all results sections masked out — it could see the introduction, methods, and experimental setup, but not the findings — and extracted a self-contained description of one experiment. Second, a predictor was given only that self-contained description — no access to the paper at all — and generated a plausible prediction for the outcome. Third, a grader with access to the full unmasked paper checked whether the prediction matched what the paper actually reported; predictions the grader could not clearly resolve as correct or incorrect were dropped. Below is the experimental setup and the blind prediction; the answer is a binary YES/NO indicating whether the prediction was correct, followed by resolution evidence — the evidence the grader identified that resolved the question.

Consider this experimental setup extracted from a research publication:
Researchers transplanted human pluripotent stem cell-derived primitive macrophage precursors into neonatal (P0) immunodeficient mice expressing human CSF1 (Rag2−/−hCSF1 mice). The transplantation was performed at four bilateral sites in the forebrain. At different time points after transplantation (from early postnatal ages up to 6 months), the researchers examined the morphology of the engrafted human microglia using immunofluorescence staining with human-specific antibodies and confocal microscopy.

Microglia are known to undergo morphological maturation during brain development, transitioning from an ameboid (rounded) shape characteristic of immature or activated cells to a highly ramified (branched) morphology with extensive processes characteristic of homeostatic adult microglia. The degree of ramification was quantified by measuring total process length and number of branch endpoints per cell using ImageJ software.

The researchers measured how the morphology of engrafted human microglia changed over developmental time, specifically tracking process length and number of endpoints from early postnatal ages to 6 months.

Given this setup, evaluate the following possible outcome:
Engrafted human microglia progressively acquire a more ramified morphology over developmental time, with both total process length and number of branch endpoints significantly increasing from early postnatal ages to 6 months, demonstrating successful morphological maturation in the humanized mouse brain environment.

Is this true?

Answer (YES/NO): YES